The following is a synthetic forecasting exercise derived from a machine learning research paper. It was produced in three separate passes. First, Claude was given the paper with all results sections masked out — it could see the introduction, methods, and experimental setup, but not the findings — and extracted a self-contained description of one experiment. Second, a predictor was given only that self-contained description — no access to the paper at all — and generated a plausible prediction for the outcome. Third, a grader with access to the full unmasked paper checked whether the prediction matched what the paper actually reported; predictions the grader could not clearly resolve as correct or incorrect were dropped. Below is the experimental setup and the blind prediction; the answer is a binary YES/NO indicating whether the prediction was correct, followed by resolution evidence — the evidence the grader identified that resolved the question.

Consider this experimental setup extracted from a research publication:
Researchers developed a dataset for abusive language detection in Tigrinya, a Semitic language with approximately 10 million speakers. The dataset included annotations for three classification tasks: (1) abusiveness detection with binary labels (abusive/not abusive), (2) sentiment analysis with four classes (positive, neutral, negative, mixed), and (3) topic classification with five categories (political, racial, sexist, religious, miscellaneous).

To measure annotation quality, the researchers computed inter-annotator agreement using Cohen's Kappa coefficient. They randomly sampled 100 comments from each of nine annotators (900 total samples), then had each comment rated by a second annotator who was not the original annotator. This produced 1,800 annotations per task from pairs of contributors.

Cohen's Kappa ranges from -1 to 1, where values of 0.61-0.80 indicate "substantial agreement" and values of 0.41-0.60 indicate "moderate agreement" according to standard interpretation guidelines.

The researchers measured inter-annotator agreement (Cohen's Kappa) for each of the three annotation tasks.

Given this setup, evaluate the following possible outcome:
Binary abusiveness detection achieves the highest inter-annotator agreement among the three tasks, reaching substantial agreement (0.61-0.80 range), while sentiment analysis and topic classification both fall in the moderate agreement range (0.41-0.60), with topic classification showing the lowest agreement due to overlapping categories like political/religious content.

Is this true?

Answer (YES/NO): NO